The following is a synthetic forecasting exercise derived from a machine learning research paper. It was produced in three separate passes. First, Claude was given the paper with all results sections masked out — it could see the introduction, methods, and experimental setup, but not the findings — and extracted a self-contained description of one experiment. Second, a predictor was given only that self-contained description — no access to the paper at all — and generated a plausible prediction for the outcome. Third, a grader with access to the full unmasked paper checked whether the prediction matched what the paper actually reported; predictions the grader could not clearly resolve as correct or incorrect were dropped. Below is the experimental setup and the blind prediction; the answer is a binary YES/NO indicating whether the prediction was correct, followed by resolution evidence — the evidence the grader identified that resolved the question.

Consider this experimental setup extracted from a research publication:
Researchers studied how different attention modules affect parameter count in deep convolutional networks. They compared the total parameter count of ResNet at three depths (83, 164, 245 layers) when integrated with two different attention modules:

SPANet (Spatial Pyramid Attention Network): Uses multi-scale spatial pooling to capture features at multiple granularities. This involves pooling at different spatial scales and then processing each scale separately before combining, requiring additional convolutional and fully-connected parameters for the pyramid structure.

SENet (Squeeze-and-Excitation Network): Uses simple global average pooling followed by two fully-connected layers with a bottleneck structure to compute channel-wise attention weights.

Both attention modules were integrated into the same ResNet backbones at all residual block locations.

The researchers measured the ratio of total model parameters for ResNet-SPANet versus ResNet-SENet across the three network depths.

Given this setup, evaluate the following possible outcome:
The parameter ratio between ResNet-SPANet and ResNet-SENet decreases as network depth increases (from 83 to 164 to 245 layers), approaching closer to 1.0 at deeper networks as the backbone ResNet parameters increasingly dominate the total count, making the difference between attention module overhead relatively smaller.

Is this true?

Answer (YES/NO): NO